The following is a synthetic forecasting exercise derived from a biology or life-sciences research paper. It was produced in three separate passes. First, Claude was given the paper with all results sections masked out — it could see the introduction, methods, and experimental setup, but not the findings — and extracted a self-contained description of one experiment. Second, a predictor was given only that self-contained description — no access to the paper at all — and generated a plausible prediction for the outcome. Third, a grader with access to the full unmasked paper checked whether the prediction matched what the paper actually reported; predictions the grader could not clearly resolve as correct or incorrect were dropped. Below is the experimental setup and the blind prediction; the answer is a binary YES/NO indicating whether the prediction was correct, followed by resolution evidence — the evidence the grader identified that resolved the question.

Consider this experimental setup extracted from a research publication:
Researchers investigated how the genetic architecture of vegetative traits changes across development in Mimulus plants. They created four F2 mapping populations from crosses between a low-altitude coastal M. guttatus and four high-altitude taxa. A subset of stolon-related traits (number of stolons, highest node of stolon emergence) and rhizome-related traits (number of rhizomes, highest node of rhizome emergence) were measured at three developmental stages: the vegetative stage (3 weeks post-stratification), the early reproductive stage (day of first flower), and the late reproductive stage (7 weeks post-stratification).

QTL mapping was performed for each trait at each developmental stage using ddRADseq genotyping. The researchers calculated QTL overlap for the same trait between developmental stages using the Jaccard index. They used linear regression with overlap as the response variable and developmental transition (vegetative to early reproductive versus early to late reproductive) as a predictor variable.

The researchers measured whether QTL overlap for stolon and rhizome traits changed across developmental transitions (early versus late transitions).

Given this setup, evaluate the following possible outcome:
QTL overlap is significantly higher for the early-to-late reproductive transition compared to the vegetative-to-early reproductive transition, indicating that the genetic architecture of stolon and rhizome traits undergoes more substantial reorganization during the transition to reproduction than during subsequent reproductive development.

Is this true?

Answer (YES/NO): YES